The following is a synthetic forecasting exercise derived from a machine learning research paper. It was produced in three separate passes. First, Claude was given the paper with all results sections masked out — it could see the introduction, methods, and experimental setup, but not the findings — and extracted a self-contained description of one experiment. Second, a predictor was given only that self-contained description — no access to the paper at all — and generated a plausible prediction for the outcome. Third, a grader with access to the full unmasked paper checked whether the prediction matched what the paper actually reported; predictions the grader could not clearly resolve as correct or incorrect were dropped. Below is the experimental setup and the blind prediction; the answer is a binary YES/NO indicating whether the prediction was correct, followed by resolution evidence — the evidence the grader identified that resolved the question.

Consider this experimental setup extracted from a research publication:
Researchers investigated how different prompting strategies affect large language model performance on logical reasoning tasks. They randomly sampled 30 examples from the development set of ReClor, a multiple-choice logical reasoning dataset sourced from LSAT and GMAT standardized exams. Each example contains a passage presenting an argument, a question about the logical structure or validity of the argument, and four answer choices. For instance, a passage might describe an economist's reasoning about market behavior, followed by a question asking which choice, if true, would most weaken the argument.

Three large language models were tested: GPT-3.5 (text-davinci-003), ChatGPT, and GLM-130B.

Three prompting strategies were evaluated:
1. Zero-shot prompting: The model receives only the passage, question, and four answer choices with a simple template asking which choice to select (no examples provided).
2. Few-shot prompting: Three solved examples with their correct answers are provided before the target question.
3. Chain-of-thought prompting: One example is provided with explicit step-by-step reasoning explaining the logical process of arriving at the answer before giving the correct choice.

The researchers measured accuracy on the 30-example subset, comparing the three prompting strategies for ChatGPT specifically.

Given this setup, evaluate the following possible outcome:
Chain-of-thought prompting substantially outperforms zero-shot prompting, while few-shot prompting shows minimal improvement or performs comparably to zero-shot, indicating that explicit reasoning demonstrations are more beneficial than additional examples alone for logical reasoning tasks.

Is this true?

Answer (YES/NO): YES